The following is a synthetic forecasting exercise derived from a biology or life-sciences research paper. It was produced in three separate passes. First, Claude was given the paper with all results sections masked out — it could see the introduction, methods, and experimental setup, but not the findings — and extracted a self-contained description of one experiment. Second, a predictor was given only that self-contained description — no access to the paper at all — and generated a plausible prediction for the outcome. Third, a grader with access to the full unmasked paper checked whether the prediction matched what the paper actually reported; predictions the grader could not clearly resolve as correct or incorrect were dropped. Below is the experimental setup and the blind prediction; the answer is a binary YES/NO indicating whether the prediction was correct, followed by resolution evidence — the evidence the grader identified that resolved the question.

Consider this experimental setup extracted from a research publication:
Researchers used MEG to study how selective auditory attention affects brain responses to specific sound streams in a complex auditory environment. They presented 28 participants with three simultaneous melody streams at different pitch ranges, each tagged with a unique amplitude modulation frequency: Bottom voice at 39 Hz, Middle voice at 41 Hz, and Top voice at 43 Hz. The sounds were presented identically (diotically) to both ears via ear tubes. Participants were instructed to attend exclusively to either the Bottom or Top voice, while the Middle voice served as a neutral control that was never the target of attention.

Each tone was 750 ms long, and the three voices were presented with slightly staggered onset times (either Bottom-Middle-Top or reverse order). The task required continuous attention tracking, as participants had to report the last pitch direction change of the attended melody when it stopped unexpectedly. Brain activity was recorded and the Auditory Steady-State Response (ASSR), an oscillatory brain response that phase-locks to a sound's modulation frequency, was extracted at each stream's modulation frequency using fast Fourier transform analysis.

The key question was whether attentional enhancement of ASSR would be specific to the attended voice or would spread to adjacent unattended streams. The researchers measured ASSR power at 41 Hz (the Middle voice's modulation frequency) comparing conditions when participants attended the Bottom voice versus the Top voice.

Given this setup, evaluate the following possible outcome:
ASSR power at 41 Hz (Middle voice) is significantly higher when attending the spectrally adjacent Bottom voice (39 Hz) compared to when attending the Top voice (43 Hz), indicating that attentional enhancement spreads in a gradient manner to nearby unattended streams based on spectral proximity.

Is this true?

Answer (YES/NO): NO